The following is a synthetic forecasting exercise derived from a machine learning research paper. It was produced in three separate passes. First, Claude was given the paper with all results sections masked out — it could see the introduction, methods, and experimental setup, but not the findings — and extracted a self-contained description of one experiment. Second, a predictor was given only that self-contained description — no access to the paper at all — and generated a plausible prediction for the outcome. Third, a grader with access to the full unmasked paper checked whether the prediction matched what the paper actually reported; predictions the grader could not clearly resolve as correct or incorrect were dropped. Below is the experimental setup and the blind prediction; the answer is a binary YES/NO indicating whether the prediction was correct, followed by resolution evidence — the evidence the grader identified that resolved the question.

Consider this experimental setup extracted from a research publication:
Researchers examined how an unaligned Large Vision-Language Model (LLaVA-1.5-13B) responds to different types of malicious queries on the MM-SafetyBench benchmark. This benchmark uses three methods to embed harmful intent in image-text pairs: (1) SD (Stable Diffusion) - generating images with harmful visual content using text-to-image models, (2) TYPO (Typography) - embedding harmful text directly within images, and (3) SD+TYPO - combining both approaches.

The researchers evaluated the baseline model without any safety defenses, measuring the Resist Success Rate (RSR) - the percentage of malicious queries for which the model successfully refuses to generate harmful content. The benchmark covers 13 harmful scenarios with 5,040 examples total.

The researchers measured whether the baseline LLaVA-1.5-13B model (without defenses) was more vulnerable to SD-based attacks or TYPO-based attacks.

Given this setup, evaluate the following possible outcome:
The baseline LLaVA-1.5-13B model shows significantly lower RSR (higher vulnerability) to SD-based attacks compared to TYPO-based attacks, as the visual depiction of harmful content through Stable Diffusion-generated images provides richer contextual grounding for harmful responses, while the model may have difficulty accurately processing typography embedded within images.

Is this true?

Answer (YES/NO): NO